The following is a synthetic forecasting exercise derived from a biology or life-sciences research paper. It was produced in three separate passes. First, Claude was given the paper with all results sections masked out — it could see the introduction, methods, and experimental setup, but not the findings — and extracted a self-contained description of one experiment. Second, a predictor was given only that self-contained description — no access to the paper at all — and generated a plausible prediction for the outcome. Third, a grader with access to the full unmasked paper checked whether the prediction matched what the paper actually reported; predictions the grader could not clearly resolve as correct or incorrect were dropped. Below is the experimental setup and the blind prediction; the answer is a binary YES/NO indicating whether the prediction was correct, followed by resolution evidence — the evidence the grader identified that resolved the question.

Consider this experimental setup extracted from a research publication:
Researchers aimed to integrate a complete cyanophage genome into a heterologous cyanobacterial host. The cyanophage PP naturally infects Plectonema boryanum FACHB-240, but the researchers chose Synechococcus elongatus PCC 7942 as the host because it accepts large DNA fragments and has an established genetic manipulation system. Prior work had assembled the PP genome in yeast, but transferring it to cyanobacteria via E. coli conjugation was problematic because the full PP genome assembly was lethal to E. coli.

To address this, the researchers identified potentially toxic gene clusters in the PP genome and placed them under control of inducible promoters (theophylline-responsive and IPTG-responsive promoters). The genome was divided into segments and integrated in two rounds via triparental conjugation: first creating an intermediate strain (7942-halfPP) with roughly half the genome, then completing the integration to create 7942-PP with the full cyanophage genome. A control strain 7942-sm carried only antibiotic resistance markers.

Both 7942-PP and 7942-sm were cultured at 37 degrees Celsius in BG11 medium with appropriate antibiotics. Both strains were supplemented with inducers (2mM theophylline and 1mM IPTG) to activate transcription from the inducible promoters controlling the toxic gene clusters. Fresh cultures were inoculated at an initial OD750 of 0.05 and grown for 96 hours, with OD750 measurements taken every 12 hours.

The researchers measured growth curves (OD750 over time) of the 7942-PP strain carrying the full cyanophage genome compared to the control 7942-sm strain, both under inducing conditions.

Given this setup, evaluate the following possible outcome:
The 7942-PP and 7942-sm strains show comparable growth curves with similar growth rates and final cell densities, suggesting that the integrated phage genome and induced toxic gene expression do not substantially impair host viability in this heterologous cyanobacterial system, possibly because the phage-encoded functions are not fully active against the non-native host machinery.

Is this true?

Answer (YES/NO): NO